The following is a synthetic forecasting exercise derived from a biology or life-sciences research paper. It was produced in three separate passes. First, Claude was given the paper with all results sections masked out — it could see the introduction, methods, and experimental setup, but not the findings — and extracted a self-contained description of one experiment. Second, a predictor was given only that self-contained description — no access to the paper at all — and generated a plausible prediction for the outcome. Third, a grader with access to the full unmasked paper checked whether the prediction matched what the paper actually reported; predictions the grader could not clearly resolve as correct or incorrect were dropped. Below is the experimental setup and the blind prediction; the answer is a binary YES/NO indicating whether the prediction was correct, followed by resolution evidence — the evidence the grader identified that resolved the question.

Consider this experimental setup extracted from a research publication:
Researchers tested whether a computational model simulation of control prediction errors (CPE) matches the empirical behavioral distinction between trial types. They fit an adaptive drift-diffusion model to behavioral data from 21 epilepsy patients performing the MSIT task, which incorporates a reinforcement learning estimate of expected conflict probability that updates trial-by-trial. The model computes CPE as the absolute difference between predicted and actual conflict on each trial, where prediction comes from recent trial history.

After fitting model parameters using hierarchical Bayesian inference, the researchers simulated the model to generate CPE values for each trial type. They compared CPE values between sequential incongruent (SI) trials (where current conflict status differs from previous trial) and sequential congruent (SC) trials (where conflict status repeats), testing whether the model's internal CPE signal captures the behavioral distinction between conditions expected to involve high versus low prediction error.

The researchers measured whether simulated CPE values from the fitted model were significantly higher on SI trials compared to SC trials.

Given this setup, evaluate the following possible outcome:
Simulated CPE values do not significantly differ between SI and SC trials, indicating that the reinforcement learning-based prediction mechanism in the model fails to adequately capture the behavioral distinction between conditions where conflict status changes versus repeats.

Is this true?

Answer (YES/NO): NO